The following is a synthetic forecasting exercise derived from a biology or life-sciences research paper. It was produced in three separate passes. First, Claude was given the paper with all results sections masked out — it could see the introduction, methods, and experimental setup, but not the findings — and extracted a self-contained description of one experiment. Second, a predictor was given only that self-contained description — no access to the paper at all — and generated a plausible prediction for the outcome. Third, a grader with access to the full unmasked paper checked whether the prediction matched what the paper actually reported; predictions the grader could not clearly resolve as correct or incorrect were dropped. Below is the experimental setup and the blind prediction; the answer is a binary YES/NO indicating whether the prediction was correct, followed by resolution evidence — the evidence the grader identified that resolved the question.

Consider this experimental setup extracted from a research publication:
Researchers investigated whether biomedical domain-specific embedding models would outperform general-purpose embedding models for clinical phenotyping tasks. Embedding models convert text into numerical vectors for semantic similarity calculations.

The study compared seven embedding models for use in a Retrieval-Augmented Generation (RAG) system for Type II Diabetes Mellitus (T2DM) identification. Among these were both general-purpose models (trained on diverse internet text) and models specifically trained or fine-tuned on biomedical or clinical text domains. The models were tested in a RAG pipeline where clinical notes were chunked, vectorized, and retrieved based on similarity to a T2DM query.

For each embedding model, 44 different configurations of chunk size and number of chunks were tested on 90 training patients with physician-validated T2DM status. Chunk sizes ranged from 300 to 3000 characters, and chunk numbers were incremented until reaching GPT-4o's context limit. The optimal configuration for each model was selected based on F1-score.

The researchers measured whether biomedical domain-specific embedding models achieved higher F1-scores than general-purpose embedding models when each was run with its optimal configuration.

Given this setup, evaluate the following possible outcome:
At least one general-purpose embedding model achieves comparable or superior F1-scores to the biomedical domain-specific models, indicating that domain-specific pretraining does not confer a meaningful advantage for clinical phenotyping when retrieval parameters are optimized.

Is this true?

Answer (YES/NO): YES